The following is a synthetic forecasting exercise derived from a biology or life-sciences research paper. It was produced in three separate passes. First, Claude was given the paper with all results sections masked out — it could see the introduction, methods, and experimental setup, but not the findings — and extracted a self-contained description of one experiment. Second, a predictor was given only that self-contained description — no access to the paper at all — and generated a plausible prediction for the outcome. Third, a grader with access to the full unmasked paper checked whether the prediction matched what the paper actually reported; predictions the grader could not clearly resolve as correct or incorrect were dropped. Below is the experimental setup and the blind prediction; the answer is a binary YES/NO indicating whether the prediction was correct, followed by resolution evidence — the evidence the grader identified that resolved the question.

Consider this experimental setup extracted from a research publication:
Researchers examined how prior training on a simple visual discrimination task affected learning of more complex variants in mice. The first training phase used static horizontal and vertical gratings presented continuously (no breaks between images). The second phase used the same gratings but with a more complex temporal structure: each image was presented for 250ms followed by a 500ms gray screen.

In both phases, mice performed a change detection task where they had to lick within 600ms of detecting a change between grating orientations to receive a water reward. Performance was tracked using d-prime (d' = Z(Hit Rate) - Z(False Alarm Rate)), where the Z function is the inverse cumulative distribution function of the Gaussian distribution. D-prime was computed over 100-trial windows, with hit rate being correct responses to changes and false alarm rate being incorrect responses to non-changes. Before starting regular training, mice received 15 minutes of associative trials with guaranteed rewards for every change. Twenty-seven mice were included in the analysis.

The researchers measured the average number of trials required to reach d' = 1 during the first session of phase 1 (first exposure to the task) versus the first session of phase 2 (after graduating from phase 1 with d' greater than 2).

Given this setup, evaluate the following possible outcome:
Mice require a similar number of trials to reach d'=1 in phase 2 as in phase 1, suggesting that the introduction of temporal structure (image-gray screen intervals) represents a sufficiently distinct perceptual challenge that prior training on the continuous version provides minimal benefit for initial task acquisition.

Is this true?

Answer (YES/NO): NO